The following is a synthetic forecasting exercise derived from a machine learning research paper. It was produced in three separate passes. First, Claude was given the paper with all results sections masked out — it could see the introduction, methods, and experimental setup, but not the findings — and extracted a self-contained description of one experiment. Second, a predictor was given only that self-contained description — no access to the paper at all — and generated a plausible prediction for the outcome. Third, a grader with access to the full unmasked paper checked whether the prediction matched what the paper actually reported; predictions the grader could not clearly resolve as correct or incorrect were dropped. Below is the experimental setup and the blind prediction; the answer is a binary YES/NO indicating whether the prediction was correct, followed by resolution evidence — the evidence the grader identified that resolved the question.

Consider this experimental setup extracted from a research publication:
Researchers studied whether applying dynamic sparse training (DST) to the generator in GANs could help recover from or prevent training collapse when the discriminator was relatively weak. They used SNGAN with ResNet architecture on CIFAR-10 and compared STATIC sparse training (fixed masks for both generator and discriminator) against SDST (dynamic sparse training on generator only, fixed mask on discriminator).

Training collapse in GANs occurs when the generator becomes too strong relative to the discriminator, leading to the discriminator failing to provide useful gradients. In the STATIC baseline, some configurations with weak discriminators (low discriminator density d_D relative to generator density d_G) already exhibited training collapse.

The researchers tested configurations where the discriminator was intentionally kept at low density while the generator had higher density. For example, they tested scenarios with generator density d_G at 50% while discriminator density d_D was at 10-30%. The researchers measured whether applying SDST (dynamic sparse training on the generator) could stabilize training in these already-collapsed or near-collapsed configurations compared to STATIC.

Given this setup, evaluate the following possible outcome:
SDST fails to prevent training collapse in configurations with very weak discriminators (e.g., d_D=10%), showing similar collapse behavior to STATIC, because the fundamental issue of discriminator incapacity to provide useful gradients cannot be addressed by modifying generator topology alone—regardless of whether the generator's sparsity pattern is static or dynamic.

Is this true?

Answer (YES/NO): YES